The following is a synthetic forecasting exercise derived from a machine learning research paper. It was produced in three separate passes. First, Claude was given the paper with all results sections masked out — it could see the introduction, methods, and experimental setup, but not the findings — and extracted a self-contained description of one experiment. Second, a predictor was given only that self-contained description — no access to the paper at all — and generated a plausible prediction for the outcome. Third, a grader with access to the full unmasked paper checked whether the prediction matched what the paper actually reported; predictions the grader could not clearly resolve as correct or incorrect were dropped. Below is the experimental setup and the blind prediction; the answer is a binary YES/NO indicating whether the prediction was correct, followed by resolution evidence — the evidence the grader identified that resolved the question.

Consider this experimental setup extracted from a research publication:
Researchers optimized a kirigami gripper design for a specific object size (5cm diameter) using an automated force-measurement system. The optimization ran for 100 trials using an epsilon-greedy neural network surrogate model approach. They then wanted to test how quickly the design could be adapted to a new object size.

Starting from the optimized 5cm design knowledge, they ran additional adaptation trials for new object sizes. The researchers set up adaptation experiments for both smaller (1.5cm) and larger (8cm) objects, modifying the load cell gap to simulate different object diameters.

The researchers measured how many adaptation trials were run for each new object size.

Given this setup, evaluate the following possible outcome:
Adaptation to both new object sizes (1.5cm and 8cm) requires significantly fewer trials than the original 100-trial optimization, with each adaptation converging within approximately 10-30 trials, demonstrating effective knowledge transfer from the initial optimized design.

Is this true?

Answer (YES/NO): NO